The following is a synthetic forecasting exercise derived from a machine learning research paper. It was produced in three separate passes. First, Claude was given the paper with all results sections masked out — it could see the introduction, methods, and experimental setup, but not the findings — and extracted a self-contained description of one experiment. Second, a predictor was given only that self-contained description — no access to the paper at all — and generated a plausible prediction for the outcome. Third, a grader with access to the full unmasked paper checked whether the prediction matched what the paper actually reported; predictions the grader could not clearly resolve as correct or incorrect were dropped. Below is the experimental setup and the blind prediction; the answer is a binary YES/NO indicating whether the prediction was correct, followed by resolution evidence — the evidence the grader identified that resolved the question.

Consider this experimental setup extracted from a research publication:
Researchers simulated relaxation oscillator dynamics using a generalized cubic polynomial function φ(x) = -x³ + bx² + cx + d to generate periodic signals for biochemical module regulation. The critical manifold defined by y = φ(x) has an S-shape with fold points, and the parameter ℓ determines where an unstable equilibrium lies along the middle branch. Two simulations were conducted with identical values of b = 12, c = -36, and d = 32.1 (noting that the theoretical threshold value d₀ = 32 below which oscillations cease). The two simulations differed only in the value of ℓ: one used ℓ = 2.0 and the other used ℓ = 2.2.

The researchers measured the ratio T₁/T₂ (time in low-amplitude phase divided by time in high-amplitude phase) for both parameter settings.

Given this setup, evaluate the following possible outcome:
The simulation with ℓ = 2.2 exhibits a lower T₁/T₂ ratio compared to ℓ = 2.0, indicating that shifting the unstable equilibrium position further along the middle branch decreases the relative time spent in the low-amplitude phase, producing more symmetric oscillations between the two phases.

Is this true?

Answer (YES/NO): YES